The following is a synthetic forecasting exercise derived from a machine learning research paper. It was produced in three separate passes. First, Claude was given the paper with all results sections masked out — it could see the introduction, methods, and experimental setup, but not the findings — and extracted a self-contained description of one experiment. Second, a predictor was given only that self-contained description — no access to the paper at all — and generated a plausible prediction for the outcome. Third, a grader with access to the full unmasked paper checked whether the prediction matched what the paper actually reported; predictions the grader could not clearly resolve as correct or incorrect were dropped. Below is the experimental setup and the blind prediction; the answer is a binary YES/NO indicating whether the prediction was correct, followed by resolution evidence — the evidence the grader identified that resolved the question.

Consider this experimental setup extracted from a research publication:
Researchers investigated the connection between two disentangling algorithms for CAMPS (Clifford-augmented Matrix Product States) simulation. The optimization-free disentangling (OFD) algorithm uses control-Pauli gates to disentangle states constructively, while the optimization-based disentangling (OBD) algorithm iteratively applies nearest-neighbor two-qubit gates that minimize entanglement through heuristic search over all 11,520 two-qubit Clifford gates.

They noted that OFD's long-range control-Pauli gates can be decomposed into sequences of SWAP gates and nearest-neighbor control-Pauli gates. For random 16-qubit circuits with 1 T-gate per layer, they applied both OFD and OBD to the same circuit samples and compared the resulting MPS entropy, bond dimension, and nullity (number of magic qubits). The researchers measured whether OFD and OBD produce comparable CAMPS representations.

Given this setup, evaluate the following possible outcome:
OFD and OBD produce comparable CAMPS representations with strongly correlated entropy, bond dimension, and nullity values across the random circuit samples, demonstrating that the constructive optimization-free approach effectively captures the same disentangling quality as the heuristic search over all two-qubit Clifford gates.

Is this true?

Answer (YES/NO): YES